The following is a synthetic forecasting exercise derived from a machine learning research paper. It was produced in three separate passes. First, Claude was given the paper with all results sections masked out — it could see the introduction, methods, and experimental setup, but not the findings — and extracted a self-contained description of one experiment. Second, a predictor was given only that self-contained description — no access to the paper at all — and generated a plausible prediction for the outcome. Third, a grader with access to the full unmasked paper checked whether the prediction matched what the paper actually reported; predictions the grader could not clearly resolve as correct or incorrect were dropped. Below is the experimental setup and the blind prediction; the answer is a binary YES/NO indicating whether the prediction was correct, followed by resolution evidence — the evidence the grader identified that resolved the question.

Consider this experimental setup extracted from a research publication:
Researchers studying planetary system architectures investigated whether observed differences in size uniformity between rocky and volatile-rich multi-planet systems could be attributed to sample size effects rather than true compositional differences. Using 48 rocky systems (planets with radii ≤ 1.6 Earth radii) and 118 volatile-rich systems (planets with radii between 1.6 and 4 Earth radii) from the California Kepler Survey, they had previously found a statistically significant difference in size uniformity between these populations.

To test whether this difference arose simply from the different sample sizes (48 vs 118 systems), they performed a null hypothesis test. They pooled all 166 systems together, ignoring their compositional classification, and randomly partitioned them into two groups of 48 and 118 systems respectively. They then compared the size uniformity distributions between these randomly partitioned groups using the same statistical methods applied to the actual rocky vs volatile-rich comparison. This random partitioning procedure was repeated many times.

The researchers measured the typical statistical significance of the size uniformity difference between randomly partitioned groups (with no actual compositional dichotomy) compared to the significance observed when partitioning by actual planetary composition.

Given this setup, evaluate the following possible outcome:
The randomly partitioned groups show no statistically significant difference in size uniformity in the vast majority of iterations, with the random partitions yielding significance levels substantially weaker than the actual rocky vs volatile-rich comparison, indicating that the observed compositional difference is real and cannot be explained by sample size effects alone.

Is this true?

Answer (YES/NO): YES